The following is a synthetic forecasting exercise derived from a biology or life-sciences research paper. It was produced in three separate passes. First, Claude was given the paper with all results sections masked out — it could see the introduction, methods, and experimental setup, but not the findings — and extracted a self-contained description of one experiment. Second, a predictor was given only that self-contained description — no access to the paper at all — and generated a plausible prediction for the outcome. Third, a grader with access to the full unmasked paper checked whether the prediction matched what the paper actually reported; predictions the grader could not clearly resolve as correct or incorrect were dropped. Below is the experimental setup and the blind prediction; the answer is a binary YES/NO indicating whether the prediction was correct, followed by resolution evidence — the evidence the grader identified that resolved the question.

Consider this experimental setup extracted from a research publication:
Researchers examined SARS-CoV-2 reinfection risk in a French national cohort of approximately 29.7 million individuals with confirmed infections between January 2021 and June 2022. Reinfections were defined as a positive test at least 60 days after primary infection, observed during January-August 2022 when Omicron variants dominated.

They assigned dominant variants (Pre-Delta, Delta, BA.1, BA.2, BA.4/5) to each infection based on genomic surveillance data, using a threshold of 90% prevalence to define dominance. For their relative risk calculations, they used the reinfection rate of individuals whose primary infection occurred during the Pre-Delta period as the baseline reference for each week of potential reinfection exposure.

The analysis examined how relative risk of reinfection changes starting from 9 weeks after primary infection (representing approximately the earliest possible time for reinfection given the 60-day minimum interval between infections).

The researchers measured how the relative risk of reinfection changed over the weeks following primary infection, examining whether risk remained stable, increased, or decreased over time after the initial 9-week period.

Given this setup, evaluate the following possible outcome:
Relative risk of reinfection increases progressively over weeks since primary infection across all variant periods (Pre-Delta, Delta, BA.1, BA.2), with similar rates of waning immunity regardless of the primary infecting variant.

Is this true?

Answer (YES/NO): NO